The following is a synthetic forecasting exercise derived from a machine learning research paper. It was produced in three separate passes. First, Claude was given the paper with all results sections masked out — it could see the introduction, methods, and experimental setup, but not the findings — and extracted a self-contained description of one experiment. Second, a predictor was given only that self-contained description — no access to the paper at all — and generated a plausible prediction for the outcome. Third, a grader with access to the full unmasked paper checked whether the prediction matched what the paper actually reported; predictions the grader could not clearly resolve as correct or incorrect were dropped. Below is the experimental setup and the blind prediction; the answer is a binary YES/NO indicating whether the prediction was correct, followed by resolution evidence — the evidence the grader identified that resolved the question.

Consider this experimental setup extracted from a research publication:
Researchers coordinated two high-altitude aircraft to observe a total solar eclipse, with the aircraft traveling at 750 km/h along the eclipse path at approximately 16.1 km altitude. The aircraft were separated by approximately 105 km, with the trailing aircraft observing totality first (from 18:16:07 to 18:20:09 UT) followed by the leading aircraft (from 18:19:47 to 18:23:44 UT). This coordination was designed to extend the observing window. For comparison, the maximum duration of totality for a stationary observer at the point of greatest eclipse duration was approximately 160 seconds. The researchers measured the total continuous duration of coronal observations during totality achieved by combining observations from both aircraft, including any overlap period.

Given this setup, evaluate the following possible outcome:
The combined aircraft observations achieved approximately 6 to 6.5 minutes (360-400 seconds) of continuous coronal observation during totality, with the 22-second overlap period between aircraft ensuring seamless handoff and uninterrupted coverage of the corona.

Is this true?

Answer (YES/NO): NO